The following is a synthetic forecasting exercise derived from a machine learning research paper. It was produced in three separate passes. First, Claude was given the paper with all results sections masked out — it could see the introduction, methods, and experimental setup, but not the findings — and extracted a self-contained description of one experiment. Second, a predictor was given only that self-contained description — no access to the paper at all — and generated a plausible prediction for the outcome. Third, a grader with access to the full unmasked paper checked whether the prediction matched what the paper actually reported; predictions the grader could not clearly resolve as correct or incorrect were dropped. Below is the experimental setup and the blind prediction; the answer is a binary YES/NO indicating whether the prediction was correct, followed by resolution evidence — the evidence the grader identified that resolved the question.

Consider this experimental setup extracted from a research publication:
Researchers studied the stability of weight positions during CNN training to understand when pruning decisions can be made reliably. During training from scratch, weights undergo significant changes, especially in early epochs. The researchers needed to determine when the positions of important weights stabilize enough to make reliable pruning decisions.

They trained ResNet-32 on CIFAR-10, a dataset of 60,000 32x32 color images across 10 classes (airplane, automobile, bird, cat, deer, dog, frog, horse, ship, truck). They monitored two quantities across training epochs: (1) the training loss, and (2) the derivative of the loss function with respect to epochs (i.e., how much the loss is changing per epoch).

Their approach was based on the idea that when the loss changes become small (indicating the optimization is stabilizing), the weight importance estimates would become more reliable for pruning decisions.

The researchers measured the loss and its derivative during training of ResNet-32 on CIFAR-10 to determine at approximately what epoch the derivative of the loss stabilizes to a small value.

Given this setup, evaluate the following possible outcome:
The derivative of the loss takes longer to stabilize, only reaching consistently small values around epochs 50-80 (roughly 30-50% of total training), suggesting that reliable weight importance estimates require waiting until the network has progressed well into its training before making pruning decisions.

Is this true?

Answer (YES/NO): NO